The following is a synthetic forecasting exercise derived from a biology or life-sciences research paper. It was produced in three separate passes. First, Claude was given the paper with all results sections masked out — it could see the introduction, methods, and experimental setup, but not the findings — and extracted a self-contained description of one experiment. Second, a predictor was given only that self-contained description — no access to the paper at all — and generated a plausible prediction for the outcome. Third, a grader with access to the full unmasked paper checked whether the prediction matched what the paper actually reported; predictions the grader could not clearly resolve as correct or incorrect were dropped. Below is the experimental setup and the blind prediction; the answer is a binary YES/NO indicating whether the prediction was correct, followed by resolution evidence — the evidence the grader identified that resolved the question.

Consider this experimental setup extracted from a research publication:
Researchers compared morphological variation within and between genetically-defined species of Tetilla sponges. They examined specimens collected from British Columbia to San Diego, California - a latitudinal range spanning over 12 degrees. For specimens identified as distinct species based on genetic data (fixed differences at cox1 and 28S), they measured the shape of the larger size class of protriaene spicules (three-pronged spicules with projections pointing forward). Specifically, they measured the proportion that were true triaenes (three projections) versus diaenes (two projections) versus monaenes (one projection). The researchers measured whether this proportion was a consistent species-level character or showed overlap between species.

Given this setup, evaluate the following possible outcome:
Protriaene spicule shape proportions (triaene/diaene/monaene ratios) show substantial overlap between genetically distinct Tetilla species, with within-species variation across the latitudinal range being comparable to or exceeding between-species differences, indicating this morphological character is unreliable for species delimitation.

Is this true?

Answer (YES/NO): NO